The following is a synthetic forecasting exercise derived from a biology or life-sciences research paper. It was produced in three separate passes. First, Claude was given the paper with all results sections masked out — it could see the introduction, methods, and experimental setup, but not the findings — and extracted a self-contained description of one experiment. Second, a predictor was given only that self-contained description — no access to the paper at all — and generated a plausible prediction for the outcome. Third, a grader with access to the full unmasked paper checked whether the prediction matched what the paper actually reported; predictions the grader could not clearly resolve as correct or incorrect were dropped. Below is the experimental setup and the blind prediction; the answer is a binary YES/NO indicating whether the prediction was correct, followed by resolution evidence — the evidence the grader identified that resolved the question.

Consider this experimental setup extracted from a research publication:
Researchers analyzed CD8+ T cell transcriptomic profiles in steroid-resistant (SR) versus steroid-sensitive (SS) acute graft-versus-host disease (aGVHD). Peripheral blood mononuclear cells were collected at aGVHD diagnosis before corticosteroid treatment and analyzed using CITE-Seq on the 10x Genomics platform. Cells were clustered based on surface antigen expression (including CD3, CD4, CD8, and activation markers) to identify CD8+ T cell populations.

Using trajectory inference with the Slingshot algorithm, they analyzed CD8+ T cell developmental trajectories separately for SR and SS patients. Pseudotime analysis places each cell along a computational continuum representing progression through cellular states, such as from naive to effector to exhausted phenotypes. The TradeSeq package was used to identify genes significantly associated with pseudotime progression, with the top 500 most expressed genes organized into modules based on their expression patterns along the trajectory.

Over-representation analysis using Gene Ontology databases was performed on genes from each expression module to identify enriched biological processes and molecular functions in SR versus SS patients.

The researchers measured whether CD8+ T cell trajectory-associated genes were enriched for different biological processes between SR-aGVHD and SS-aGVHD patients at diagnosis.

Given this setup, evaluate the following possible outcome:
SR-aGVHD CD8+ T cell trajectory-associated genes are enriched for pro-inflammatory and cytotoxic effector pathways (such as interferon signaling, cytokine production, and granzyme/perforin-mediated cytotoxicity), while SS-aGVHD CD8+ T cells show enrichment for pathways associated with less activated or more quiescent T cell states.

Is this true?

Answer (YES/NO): NO